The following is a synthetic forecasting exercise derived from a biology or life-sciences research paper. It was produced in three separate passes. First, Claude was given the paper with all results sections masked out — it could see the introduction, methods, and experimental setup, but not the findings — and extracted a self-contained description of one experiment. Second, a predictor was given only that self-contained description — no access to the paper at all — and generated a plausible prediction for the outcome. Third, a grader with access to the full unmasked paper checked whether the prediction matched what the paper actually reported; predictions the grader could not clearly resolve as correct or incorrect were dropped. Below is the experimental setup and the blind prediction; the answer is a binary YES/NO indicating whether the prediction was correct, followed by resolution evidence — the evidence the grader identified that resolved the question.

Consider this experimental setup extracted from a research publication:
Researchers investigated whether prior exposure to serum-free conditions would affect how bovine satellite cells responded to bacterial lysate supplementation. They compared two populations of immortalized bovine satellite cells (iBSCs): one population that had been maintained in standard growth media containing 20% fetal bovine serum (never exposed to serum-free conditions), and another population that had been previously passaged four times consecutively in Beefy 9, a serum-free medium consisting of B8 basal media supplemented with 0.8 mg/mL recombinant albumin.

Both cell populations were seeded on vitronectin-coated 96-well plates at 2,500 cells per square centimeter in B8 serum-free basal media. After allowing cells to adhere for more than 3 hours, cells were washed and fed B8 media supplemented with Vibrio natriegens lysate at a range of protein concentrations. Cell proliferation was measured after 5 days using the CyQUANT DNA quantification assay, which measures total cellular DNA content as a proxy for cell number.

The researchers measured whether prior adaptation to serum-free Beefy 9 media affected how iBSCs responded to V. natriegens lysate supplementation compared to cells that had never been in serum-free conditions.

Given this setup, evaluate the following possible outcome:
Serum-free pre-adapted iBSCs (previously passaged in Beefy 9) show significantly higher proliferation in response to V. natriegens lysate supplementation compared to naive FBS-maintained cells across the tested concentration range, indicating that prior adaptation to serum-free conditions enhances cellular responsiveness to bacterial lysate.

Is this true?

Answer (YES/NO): NO